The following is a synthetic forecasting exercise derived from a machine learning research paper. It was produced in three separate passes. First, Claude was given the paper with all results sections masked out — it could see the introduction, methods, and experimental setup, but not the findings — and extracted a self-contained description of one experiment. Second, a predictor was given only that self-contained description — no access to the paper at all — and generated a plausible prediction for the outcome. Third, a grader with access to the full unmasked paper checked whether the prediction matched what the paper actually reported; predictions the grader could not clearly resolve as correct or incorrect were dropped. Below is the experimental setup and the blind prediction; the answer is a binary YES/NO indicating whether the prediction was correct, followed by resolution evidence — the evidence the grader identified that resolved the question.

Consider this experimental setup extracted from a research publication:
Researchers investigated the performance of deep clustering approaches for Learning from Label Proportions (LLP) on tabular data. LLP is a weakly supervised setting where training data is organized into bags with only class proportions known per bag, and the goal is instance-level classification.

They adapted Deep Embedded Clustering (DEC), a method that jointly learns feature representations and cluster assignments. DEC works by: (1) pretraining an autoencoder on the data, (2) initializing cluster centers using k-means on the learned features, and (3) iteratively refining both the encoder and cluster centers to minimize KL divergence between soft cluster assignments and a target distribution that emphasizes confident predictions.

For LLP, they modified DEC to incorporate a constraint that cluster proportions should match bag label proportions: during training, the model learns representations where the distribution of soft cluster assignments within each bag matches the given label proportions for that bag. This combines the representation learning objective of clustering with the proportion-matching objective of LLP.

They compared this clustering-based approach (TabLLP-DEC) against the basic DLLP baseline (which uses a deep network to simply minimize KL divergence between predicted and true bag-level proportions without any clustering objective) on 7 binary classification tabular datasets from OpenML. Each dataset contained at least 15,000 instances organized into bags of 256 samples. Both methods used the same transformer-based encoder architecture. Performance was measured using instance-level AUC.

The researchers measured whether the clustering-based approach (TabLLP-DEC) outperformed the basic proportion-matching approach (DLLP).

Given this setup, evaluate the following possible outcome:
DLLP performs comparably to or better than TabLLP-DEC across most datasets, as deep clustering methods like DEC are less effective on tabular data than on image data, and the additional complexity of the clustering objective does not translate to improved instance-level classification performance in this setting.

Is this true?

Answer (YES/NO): YES